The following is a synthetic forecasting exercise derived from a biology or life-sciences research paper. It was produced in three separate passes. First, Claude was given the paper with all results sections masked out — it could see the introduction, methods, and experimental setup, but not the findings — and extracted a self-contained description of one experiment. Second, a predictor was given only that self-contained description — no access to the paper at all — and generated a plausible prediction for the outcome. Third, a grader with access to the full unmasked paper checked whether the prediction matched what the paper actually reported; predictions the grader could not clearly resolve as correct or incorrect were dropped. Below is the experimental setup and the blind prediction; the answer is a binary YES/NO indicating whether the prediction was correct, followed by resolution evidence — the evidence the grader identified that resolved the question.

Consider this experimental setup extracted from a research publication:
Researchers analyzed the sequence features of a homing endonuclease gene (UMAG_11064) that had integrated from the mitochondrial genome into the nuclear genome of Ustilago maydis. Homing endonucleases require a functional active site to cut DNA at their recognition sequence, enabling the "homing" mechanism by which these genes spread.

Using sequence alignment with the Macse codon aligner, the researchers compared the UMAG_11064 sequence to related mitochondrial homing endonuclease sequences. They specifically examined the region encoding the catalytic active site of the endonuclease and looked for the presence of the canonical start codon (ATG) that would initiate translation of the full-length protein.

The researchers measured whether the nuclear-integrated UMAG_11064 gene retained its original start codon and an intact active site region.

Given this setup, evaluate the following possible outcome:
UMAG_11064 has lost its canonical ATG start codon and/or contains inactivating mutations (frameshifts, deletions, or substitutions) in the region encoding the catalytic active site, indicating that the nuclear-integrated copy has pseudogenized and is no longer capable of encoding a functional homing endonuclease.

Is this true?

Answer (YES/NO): YES